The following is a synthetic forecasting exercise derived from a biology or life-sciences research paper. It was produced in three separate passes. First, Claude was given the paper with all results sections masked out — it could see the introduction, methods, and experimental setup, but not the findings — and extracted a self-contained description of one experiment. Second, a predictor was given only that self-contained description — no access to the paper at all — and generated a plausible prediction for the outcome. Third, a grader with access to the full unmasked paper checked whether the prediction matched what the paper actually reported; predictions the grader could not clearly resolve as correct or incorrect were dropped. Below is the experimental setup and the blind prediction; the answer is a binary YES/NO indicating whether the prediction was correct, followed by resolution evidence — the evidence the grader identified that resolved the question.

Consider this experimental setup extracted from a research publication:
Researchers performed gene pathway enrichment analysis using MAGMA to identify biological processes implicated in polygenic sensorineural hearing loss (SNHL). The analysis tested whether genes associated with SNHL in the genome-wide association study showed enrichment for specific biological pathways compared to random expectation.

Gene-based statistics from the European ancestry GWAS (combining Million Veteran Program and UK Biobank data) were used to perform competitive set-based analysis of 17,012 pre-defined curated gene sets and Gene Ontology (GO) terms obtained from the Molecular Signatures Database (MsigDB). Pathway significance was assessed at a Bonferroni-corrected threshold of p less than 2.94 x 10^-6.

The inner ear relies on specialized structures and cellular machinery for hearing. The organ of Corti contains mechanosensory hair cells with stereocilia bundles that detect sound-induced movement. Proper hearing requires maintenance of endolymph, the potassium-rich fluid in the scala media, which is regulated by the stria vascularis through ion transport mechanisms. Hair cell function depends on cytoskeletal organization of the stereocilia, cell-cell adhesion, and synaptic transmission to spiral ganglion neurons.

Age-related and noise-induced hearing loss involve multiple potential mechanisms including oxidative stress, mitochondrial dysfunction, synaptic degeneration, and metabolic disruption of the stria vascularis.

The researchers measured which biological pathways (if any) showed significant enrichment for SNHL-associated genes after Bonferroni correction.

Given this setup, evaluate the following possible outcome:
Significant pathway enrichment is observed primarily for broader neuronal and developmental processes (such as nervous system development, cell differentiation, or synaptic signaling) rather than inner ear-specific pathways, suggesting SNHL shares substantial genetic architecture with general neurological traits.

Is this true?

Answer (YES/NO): NO